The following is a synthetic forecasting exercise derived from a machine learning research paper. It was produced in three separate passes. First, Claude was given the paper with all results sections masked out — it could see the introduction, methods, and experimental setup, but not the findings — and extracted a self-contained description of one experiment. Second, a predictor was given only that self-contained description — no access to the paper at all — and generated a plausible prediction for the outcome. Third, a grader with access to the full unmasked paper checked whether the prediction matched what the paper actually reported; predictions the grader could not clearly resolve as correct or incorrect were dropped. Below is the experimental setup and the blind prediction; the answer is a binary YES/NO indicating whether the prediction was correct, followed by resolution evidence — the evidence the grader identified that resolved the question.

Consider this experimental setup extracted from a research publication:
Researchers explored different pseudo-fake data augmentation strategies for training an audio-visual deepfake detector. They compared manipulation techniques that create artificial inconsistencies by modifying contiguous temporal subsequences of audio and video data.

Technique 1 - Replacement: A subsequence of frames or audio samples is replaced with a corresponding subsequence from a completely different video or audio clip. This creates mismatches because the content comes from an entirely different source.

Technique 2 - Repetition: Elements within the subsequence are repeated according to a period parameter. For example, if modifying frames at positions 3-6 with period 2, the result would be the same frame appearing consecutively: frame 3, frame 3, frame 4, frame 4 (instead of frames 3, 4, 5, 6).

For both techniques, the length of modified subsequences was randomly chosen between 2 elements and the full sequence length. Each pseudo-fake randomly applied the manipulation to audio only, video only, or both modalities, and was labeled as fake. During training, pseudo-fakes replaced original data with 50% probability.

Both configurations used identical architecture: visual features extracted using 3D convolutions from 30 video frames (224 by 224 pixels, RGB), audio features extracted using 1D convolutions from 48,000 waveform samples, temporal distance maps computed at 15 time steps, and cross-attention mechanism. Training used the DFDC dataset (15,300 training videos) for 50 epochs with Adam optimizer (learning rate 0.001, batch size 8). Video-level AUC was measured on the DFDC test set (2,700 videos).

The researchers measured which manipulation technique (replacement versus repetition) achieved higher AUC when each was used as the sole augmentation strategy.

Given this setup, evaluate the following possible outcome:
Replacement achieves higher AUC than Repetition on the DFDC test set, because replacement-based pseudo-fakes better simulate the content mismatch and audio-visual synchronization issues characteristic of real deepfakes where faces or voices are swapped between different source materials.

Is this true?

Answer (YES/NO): NO